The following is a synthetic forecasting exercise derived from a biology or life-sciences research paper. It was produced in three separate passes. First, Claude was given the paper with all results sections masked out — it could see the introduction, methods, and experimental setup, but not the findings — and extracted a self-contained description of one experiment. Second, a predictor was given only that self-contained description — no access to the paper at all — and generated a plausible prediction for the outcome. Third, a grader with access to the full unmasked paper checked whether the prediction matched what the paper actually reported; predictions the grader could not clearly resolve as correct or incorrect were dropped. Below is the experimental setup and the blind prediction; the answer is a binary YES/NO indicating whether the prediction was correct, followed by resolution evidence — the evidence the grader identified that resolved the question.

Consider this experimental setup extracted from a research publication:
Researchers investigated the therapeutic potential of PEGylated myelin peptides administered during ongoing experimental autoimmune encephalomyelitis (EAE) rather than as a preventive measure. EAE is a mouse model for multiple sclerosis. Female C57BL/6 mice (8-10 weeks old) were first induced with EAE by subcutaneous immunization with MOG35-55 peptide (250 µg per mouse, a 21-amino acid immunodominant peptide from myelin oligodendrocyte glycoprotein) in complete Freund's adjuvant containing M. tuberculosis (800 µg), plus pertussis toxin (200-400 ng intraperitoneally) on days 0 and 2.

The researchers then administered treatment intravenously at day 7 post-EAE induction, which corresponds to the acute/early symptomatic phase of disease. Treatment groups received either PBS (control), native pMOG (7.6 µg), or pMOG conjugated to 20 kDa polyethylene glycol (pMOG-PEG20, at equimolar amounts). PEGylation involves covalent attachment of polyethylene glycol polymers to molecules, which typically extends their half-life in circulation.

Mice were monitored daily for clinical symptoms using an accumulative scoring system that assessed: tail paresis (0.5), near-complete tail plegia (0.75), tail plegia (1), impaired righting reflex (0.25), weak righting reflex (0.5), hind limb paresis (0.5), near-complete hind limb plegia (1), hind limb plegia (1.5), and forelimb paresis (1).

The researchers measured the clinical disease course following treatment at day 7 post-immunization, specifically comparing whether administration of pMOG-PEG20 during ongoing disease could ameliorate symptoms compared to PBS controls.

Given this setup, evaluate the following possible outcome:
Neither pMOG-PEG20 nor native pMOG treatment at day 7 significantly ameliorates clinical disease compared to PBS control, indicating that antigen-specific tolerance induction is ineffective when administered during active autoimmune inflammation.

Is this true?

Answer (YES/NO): YES